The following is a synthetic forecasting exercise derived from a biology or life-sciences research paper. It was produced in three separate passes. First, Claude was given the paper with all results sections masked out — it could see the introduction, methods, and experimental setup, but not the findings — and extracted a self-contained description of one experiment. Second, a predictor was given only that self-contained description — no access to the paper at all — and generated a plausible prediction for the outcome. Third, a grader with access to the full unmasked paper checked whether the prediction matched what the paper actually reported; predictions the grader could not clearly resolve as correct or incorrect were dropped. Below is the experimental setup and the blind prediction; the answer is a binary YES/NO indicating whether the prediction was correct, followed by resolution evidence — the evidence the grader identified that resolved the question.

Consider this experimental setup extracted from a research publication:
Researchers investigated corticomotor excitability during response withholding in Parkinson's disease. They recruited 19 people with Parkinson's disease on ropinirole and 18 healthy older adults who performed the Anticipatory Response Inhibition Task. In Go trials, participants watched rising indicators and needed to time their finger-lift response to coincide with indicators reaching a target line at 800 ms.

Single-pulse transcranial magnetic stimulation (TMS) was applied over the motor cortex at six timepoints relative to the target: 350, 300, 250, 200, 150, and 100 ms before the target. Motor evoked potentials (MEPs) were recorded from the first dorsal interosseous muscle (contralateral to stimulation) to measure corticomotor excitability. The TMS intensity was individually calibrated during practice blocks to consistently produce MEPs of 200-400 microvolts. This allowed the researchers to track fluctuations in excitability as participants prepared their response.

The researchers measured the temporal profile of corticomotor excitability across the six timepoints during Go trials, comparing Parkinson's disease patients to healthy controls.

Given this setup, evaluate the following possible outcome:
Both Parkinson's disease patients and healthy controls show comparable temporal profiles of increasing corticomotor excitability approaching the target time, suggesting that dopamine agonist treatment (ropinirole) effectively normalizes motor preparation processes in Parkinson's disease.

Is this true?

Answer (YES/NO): NO